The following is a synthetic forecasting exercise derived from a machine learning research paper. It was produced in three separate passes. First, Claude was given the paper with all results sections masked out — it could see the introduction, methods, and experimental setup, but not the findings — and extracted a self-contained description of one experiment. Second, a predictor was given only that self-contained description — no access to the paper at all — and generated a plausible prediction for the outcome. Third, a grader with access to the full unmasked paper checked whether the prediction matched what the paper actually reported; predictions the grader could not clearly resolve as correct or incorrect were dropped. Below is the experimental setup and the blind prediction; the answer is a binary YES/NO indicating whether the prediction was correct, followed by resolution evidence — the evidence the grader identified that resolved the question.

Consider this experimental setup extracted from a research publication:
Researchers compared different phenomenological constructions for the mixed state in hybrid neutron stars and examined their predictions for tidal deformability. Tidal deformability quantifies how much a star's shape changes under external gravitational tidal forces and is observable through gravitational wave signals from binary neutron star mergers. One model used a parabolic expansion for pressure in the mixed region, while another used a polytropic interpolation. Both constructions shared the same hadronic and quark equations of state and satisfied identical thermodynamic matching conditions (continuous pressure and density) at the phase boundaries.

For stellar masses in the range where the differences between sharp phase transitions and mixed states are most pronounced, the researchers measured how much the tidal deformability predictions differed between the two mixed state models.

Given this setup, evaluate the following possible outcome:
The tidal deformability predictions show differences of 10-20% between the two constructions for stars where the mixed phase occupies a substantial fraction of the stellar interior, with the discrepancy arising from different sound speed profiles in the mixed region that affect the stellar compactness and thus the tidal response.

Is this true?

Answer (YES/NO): NO